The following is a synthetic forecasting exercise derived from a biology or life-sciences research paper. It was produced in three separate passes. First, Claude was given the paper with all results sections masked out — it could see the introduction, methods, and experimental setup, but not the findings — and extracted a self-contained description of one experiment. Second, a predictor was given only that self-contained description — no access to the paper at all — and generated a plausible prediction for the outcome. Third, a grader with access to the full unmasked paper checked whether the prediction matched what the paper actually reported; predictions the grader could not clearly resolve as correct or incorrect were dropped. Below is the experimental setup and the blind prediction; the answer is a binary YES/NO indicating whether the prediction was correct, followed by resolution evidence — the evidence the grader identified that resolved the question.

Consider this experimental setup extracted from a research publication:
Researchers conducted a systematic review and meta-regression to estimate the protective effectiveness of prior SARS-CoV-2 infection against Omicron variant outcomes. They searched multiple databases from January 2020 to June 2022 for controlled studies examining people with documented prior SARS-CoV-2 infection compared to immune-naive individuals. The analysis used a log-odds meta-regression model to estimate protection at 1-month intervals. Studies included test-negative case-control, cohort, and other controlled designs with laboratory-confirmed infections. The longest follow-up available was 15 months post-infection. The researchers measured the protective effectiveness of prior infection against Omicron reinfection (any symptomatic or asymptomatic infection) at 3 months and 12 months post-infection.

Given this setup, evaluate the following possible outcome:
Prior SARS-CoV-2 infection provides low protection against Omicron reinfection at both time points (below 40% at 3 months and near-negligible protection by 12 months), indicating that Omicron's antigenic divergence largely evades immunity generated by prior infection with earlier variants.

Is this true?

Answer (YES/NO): NO